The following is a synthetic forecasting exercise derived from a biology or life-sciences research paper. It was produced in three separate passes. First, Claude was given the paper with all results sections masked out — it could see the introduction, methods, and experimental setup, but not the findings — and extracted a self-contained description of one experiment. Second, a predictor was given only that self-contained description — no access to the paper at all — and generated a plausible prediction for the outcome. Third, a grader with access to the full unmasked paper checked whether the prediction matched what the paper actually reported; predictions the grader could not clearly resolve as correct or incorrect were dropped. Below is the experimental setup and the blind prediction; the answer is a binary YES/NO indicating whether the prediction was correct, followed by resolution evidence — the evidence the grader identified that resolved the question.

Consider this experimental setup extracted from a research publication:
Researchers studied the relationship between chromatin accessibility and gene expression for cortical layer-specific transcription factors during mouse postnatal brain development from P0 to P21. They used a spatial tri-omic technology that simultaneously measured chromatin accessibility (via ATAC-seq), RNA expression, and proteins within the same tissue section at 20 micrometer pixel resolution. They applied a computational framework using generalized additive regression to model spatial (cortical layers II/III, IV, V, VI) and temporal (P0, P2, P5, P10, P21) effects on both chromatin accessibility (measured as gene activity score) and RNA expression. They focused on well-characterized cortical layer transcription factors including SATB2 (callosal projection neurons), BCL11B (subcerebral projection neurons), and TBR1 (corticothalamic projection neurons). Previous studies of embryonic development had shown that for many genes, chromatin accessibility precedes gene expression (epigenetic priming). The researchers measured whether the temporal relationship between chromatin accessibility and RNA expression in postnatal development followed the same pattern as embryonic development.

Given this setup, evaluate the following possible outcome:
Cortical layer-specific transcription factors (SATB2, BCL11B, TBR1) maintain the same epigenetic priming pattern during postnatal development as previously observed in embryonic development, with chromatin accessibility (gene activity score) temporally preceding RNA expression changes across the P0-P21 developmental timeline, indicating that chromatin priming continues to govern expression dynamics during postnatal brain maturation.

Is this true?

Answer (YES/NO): NO